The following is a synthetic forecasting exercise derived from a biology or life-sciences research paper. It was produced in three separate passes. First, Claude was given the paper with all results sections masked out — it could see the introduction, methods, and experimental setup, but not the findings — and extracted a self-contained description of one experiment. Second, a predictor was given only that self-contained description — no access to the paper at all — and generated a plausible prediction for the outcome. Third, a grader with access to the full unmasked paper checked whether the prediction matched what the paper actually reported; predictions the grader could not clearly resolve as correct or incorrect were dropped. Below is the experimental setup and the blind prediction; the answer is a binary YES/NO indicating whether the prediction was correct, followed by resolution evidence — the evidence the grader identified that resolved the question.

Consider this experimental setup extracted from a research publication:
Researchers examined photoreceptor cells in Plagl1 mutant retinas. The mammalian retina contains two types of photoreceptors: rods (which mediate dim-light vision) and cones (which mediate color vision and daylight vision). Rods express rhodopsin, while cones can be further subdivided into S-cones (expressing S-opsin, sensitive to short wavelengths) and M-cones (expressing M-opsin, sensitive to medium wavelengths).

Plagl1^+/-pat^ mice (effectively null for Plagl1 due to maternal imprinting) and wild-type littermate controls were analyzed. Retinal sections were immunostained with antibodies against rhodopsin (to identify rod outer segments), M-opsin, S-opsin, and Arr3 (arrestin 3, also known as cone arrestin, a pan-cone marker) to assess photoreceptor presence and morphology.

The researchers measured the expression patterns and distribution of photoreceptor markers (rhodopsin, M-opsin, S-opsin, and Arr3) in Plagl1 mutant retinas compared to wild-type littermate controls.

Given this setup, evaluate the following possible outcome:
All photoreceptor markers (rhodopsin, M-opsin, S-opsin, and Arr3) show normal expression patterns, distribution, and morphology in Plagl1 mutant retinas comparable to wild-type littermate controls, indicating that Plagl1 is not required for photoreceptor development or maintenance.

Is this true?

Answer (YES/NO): NO